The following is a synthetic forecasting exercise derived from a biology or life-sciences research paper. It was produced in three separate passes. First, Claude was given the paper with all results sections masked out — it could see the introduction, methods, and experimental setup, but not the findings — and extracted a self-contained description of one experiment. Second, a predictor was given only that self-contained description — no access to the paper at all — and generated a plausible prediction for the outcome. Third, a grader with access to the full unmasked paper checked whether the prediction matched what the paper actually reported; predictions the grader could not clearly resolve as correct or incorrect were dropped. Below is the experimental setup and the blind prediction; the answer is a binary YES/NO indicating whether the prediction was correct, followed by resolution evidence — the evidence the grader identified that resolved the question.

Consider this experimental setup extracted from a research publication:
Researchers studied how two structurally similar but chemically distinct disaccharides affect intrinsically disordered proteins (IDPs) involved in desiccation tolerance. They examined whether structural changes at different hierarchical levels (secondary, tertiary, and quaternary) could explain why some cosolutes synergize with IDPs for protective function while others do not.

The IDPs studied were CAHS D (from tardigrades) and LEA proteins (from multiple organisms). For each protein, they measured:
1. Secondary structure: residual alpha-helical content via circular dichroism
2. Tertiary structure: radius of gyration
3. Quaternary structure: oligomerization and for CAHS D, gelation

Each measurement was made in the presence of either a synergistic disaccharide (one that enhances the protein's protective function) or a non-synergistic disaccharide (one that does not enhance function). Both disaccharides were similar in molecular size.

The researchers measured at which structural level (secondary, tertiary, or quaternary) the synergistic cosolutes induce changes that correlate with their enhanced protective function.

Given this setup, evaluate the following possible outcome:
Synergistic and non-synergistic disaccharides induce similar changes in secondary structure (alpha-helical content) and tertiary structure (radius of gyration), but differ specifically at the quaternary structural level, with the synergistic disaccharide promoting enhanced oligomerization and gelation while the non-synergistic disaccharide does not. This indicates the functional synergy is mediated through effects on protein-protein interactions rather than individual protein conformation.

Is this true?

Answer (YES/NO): NO